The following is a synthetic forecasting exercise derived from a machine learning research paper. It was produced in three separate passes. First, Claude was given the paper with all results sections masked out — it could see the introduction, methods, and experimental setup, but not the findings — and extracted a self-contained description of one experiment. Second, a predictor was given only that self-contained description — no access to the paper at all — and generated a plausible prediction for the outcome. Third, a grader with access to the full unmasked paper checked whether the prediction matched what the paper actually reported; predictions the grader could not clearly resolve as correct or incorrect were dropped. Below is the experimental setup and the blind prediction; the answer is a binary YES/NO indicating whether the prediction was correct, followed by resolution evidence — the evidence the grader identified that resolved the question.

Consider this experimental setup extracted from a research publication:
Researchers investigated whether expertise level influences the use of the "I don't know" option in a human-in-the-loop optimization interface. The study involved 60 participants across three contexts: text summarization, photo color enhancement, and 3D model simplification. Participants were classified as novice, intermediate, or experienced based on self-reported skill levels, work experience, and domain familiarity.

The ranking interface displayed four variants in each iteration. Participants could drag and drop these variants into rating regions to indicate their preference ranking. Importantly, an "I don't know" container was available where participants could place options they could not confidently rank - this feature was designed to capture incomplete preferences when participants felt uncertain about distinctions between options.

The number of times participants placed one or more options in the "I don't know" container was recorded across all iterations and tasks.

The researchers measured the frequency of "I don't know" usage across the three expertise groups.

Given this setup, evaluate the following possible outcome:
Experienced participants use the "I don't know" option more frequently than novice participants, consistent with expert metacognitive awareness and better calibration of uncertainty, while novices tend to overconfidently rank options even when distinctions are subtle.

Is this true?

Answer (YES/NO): NO